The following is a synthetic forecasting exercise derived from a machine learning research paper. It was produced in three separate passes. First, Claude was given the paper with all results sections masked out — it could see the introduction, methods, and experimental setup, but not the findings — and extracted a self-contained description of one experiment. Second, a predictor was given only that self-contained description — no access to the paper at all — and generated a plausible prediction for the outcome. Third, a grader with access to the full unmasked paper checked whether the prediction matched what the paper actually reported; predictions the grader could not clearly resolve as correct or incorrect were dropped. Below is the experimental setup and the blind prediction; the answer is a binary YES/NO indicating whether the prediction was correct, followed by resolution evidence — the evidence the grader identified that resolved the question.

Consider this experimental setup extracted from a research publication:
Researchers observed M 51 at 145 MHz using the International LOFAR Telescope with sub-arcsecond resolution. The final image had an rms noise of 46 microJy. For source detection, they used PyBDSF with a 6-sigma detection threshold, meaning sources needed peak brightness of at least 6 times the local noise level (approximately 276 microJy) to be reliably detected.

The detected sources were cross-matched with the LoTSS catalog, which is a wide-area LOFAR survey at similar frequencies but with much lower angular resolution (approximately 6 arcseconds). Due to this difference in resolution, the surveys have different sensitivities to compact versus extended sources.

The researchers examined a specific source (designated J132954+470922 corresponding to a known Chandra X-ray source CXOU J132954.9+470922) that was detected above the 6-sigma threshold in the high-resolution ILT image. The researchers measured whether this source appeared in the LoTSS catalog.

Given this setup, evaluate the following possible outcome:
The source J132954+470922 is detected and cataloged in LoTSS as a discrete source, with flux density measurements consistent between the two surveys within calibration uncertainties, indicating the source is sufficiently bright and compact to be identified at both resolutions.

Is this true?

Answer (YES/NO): NO